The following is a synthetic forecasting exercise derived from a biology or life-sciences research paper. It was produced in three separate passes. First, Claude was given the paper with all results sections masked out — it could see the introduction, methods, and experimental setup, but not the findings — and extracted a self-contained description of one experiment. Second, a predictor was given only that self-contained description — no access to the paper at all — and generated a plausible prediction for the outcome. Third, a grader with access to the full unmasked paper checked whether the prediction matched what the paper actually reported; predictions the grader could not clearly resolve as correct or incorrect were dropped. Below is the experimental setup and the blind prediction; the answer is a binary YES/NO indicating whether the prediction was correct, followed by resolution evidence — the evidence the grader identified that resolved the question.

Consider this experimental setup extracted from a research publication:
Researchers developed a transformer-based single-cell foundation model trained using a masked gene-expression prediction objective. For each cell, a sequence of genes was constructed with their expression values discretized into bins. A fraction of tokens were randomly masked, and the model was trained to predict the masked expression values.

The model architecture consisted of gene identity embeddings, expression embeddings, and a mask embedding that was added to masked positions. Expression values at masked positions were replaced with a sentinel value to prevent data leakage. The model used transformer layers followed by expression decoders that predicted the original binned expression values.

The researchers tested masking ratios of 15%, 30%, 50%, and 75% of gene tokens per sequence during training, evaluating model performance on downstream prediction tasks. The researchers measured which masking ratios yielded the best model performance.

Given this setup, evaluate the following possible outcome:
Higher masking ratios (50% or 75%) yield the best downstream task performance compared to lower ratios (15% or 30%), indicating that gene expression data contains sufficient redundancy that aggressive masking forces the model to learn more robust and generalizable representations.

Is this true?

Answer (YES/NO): NO